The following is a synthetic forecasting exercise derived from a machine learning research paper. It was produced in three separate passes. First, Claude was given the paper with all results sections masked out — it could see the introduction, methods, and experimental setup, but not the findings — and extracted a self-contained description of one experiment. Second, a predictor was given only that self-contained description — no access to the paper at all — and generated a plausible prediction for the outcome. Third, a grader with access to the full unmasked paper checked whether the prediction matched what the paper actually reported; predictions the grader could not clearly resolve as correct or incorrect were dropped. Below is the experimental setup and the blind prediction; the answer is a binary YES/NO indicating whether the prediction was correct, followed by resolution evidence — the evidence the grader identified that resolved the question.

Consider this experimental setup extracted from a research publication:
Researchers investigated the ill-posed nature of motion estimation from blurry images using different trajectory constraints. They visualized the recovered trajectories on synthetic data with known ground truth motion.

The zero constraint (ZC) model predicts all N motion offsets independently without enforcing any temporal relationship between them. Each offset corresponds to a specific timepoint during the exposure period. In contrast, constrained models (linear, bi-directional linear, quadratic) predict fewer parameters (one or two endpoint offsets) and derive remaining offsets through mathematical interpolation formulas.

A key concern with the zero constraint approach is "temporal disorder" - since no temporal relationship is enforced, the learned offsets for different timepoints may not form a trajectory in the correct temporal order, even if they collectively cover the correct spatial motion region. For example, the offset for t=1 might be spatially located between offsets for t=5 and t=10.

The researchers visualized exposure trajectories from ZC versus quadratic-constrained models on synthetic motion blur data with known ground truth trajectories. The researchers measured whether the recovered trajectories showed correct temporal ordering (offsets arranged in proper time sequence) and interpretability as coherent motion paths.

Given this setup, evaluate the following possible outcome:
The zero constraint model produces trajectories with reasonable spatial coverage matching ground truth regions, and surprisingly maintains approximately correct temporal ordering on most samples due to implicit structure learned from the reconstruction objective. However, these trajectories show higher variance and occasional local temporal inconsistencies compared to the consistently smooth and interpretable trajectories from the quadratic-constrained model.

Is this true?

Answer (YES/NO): NO